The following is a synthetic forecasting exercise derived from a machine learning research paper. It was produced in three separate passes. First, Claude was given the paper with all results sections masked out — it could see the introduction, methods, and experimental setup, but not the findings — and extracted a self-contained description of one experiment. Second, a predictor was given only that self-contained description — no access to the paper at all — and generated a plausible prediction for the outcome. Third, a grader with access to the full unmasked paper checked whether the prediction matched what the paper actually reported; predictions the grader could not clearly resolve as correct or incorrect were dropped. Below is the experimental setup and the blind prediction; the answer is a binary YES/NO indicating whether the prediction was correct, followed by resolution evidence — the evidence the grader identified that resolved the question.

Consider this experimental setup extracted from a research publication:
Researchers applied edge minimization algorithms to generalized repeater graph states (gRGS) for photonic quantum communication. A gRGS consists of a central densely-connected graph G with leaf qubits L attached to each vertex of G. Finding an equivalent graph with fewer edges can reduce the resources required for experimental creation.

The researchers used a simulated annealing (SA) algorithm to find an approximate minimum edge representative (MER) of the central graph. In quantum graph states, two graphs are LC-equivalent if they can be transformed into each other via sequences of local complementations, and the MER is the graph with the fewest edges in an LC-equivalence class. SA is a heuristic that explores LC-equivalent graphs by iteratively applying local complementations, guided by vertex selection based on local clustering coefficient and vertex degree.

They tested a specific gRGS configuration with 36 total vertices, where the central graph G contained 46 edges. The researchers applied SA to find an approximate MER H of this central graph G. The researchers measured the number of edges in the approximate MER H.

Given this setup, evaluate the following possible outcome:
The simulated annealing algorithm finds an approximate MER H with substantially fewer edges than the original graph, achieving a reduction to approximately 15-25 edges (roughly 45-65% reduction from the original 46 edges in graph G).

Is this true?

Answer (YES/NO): YES